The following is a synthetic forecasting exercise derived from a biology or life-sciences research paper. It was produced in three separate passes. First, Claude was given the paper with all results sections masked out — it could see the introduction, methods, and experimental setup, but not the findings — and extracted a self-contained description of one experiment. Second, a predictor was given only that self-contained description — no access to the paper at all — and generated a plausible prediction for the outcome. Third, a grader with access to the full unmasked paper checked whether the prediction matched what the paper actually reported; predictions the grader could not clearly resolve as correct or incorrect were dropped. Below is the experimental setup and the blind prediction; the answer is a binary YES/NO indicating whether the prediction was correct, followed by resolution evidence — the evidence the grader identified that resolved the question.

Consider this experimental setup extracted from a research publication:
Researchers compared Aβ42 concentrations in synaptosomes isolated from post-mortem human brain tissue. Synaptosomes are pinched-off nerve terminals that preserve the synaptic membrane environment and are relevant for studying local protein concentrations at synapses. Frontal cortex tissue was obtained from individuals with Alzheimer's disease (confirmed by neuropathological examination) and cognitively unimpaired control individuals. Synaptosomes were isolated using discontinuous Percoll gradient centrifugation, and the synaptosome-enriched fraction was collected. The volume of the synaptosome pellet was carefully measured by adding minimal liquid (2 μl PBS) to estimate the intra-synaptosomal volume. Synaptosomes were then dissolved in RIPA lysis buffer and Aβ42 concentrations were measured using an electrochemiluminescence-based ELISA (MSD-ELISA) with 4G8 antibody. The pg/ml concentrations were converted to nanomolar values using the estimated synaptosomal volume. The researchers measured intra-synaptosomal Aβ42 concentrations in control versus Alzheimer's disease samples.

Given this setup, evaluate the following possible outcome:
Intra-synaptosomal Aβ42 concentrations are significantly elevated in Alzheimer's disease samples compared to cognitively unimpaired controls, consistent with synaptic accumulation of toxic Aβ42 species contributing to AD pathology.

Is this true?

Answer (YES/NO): YES